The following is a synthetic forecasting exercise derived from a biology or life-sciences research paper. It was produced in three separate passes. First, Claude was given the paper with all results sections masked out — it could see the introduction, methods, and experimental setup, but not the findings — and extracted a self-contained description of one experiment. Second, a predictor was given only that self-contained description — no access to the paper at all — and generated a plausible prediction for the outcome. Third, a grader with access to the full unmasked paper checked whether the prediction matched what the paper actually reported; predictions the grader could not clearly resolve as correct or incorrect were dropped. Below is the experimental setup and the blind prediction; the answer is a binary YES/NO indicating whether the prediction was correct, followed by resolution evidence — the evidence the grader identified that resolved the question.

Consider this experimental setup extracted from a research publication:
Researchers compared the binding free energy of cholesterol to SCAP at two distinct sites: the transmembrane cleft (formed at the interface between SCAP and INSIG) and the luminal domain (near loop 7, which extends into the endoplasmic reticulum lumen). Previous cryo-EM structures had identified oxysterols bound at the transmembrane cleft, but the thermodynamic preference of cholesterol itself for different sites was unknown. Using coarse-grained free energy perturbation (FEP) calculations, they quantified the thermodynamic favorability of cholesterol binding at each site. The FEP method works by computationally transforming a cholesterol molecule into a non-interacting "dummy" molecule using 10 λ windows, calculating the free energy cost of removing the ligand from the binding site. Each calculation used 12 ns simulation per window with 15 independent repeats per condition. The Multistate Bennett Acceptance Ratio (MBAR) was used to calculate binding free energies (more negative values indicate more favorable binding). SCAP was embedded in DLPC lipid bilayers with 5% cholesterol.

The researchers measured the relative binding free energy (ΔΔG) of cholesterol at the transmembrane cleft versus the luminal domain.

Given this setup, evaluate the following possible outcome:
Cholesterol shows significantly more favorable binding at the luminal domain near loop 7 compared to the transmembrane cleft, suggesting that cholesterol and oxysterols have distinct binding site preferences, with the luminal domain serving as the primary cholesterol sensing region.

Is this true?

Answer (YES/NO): YES